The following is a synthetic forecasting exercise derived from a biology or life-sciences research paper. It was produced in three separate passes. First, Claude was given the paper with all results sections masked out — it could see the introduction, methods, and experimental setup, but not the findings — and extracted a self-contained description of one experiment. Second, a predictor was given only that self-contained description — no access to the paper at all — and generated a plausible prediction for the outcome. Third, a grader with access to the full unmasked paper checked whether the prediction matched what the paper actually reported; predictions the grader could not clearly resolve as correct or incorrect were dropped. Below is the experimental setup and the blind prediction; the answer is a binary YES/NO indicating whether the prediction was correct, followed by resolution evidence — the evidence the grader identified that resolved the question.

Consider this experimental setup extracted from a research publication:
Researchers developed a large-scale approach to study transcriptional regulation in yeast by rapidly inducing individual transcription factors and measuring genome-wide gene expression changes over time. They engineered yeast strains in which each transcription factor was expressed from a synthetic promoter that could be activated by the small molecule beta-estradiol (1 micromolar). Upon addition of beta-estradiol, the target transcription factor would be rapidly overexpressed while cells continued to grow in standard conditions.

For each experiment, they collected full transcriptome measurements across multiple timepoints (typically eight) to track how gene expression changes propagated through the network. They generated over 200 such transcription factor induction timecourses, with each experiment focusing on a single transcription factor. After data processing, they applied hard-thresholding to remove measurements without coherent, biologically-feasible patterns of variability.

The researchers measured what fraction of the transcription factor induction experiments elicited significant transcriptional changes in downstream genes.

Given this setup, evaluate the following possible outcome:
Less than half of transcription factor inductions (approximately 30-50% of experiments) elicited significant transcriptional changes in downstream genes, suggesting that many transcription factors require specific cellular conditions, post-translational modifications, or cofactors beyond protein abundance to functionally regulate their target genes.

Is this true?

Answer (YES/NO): NO